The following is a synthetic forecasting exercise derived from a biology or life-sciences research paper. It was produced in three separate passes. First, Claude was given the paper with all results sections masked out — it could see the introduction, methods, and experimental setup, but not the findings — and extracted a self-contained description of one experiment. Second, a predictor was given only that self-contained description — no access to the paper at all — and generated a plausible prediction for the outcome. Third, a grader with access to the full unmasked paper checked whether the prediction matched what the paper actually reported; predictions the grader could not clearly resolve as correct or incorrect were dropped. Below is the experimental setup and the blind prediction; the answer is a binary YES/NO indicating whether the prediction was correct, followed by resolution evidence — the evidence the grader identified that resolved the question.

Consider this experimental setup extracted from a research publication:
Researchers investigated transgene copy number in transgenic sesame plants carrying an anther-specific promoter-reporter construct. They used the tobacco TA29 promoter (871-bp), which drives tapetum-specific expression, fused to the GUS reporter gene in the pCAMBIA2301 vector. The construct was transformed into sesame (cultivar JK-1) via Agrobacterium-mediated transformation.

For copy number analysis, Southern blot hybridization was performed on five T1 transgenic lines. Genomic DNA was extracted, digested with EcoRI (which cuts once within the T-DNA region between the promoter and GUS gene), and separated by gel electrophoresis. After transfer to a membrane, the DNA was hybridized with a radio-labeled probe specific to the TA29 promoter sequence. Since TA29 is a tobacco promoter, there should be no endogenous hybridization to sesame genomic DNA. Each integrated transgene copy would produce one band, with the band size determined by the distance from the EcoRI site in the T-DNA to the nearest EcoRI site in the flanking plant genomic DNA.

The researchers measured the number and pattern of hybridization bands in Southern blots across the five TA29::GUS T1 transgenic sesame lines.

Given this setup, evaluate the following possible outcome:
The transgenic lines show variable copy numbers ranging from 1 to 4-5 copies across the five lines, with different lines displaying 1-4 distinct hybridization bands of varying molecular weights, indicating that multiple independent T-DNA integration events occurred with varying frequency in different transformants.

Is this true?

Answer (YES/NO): NO